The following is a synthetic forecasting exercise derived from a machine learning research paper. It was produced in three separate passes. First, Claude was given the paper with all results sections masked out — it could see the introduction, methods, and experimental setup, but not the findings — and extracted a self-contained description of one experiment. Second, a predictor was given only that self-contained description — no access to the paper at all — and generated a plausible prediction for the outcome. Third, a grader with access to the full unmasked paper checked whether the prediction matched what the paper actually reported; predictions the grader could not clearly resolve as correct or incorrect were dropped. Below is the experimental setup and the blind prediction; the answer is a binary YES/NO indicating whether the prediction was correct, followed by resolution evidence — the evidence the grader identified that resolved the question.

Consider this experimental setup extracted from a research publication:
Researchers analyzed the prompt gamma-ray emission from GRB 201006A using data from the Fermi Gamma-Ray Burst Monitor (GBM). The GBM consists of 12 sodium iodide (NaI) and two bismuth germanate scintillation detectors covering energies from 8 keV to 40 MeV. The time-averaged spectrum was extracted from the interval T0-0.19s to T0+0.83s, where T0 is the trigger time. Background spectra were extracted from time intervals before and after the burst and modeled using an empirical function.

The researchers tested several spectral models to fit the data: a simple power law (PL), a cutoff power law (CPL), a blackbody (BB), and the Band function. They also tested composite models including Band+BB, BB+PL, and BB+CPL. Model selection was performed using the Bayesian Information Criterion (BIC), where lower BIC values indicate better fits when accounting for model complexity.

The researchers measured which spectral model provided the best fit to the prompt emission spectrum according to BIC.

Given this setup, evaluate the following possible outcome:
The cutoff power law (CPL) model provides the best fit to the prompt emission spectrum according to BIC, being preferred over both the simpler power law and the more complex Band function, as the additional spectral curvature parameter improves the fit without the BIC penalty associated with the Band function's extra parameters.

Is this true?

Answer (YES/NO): YES